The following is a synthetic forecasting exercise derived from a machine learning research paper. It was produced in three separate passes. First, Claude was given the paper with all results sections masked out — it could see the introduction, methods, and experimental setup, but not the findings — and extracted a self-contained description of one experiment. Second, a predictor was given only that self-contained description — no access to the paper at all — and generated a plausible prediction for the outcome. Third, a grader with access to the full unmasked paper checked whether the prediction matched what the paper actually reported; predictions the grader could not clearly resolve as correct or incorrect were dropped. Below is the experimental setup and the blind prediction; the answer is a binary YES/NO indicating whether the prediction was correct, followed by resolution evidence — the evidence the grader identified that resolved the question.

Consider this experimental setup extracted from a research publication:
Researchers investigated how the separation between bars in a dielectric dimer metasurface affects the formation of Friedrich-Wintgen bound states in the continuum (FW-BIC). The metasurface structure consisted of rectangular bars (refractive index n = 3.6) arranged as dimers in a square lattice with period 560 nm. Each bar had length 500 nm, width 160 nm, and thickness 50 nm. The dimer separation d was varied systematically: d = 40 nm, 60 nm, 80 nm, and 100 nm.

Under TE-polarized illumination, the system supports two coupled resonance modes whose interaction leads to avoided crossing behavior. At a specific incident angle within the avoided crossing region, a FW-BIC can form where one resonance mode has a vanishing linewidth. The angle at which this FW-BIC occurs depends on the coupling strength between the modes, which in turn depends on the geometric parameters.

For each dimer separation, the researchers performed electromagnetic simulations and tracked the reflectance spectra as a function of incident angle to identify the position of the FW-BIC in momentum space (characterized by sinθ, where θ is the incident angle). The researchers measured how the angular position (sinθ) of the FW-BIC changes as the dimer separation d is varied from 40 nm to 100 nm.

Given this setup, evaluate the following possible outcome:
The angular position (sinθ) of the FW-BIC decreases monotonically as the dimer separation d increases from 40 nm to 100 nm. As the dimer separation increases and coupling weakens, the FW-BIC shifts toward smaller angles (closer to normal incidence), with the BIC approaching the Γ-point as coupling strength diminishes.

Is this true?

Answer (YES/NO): YES